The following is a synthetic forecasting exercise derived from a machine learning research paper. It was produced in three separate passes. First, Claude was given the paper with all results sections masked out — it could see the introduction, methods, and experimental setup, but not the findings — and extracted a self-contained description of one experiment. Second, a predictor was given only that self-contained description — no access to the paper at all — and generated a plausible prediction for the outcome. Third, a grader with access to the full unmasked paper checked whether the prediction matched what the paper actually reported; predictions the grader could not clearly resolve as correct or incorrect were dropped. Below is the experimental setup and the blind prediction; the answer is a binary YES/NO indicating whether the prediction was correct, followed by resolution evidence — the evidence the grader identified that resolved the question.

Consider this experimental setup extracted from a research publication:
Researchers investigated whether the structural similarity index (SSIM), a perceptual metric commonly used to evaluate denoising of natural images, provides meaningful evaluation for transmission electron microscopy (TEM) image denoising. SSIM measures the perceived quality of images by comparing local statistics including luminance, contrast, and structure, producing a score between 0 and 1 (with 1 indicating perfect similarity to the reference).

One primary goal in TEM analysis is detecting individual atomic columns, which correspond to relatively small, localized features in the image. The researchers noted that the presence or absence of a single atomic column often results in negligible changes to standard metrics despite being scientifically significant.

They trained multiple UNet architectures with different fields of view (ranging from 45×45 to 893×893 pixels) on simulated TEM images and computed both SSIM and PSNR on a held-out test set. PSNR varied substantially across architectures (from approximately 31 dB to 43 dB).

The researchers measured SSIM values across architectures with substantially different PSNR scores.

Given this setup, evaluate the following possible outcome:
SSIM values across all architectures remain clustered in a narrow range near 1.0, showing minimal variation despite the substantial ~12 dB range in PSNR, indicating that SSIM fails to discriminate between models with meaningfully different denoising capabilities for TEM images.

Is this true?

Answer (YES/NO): YES